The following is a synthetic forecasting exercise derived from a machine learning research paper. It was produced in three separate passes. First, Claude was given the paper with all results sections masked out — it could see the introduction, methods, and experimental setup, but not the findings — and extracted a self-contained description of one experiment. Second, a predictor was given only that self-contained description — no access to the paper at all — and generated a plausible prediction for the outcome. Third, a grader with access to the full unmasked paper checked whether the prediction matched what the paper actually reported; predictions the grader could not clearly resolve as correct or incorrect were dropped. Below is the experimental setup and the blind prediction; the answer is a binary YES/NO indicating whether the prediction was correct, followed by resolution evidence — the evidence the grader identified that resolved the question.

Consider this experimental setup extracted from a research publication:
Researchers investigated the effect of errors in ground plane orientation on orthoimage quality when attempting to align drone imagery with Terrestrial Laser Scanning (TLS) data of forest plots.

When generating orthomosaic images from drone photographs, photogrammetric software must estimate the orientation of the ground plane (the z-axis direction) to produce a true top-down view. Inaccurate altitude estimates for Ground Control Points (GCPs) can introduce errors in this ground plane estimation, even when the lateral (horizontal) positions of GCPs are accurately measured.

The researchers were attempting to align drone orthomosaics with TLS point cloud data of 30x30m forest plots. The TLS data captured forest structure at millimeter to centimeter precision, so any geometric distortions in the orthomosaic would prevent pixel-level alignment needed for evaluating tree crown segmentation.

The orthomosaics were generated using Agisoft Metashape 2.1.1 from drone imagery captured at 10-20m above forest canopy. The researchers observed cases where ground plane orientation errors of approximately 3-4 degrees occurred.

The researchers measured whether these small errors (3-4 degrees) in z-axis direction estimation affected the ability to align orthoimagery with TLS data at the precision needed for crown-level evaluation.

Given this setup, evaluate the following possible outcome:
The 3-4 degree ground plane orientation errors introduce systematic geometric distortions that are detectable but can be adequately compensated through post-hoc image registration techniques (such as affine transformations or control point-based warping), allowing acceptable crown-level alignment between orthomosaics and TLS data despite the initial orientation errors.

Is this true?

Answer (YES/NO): NO